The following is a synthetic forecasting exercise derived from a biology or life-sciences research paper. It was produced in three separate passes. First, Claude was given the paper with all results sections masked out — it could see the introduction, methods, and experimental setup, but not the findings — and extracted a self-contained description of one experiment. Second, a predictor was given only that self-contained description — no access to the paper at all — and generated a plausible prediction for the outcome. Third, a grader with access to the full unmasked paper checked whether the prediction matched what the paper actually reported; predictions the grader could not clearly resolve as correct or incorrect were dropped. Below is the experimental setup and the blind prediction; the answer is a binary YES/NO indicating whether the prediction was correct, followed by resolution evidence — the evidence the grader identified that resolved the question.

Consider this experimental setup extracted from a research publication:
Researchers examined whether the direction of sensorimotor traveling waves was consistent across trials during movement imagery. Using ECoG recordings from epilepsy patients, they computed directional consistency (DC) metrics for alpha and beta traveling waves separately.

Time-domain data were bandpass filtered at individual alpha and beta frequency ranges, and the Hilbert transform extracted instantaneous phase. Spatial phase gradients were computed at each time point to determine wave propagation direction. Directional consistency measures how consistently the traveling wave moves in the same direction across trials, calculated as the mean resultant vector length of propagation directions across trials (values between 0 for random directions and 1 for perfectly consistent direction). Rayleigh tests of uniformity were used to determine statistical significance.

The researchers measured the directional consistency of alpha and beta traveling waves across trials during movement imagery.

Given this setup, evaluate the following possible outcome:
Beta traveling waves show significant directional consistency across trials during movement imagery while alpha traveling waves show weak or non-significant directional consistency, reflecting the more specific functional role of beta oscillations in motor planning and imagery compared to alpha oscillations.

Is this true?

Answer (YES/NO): NO